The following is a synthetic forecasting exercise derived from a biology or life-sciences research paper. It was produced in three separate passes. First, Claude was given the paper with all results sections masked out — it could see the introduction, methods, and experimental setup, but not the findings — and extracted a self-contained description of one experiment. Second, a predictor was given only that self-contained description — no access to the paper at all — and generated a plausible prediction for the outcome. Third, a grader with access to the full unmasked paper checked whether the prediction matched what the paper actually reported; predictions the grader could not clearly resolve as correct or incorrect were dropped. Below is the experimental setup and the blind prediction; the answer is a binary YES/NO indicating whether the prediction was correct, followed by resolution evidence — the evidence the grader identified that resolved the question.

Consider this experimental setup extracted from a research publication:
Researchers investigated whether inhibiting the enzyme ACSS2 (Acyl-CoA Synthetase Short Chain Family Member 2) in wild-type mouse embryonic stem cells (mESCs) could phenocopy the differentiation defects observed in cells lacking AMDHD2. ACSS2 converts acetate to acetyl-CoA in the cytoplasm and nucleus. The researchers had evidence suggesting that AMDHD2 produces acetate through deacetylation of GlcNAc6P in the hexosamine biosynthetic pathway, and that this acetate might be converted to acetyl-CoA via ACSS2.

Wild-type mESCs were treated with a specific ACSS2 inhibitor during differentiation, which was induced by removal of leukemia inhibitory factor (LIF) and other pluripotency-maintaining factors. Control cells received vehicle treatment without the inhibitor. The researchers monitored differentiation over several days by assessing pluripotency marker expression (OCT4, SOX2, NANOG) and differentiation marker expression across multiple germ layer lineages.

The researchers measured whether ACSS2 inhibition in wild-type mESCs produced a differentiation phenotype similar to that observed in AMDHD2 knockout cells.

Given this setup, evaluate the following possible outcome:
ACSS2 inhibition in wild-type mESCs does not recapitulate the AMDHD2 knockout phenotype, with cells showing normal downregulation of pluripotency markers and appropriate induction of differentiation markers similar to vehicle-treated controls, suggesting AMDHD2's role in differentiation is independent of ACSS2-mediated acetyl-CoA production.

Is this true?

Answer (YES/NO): NO